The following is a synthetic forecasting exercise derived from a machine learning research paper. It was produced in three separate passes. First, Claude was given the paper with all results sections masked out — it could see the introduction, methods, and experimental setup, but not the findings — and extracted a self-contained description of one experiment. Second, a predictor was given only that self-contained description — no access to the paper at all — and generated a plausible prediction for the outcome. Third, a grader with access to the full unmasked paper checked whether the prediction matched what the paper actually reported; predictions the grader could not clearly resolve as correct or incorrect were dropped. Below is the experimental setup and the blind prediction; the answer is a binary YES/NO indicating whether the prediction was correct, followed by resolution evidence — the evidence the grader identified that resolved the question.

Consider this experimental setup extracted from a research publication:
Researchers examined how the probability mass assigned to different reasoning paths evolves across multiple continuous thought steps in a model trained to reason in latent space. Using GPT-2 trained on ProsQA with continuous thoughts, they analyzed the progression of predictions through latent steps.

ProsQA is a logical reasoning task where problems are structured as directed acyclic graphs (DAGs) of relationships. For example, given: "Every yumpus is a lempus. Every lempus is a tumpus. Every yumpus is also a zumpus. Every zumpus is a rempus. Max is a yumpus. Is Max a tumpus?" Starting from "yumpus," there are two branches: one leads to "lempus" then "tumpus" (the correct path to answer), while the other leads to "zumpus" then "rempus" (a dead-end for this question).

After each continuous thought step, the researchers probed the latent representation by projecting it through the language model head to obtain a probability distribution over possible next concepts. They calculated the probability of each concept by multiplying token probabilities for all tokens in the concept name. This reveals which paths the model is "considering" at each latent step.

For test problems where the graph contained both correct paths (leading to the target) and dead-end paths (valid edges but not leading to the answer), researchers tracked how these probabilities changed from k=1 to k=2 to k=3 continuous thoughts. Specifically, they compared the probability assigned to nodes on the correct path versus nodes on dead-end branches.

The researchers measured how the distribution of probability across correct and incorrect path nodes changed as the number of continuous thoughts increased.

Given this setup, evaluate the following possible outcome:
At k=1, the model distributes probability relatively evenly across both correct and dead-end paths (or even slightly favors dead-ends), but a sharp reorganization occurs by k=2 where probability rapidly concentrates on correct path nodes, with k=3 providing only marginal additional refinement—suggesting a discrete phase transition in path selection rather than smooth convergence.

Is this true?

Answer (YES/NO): NO